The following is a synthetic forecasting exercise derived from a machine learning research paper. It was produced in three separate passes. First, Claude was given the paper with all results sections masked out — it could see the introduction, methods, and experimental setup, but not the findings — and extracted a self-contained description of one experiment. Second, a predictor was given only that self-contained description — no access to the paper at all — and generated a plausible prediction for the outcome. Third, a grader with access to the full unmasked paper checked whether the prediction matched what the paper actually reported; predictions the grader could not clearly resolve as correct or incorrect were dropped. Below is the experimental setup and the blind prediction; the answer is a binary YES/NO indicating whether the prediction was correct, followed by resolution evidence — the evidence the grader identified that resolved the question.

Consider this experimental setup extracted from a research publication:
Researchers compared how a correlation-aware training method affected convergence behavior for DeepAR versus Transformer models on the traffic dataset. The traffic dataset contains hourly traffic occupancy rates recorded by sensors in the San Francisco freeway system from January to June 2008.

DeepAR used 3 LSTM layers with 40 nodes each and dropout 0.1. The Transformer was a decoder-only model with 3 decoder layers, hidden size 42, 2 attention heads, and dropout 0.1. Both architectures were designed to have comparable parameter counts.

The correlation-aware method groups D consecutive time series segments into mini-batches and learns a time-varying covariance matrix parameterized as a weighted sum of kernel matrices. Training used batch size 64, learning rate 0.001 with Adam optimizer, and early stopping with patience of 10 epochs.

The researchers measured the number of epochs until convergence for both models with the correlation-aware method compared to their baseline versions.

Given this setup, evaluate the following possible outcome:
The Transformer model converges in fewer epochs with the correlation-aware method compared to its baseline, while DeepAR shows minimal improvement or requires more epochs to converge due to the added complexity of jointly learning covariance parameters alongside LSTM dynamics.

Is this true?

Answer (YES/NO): YES